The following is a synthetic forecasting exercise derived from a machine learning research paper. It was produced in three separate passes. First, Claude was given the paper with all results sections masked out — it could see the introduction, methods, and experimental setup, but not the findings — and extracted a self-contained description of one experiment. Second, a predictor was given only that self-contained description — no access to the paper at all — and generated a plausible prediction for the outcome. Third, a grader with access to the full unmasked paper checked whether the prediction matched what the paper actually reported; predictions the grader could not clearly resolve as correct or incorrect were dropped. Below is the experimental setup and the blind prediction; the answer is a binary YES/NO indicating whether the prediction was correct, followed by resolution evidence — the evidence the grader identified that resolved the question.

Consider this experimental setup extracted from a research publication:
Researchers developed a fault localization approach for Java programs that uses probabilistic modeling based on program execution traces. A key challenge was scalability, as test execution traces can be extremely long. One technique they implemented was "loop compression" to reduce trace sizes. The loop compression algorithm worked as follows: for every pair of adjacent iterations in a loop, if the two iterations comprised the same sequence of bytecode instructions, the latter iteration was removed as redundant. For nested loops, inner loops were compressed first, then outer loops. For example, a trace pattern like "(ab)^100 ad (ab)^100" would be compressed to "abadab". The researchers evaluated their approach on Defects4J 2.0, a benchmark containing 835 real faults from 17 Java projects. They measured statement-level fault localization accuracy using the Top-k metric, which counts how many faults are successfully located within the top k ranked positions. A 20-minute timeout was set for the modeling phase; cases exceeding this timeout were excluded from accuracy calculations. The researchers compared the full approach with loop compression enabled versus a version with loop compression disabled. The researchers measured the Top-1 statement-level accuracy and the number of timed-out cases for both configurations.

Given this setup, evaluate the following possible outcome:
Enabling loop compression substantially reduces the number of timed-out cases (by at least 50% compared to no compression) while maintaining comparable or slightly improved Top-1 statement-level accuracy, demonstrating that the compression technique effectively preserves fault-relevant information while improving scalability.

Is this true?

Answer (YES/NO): NO